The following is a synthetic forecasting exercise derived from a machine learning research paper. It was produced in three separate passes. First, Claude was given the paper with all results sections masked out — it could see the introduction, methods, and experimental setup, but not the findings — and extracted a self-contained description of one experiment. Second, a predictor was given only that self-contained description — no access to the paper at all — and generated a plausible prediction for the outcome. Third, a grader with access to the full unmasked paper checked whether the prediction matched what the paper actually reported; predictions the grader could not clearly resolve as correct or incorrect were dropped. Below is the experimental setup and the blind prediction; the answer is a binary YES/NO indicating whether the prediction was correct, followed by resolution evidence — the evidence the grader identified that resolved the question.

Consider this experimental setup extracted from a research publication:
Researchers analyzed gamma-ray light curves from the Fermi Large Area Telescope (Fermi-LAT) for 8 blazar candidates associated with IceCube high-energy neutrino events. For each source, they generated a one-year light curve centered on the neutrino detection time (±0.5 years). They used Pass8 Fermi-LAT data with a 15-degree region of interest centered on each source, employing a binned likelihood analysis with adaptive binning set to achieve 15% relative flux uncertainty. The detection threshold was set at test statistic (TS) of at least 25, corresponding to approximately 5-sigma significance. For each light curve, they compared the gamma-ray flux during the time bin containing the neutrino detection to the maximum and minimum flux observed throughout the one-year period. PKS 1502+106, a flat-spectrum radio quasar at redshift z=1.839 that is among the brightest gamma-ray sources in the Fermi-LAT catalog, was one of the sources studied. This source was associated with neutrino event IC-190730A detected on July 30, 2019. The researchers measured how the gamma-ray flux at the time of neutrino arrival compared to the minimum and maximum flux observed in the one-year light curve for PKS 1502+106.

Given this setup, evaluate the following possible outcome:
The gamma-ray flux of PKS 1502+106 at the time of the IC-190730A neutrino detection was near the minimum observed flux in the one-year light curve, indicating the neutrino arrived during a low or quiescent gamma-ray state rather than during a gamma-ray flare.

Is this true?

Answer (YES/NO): YES